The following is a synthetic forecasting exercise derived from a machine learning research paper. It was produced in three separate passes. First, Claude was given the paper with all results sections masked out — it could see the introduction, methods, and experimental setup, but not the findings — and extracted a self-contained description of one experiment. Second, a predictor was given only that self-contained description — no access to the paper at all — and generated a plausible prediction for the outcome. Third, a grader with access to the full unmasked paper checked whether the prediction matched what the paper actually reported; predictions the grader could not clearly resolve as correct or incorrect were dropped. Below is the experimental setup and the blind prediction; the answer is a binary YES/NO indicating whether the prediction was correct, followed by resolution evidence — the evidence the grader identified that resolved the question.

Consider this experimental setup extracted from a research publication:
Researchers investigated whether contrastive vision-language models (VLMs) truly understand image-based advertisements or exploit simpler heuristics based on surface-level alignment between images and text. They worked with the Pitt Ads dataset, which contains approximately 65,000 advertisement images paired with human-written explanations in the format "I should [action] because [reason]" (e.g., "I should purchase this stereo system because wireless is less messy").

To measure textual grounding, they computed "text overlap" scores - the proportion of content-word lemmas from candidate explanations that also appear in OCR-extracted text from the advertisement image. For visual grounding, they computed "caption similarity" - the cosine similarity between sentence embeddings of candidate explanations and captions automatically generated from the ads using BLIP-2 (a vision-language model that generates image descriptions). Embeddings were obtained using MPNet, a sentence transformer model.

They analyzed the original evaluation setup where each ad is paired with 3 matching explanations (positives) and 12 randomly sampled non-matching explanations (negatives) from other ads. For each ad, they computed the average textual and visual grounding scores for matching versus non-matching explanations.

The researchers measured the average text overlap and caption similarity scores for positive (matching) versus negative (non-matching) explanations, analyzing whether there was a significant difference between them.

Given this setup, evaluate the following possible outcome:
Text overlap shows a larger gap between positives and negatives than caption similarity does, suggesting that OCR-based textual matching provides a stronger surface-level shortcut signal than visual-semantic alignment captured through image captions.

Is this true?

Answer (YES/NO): NO